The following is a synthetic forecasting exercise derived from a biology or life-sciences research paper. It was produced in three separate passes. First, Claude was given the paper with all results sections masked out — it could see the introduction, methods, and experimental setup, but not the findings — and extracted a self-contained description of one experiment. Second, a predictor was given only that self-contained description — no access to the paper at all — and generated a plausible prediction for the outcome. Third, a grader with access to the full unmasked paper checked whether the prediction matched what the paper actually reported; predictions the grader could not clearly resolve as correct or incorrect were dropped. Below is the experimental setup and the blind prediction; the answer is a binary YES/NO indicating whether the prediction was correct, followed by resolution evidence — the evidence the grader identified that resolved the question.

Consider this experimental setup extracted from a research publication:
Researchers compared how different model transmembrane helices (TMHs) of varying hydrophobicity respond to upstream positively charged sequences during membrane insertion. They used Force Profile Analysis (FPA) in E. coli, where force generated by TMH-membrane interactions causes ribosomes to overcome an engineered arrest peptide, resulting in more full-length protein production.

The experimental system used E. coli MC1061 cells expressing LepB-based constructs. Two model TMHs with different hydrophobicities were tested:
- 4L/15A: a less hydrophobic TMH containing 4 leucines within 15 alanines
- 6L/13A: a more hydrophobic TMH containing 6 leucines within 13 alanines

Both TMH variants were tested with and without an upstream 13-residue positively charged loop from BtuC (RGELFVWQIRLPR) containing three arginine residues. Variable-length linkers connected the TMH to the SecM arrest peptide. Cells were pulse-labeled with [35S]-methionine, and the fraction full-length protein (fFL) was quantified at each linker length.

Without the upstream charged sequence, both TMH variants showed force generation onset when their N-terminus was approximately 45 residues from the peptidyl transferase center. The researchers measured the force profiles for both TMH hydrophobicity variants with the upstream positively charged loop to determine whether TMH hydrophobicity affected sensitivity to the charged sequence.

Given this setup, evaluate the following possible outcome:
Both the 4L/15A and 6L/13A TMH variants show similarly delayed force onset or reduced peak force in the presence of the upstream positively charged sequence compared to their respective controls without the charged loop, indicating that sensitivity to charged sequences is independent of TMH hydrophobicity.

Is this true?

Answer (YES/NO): NO